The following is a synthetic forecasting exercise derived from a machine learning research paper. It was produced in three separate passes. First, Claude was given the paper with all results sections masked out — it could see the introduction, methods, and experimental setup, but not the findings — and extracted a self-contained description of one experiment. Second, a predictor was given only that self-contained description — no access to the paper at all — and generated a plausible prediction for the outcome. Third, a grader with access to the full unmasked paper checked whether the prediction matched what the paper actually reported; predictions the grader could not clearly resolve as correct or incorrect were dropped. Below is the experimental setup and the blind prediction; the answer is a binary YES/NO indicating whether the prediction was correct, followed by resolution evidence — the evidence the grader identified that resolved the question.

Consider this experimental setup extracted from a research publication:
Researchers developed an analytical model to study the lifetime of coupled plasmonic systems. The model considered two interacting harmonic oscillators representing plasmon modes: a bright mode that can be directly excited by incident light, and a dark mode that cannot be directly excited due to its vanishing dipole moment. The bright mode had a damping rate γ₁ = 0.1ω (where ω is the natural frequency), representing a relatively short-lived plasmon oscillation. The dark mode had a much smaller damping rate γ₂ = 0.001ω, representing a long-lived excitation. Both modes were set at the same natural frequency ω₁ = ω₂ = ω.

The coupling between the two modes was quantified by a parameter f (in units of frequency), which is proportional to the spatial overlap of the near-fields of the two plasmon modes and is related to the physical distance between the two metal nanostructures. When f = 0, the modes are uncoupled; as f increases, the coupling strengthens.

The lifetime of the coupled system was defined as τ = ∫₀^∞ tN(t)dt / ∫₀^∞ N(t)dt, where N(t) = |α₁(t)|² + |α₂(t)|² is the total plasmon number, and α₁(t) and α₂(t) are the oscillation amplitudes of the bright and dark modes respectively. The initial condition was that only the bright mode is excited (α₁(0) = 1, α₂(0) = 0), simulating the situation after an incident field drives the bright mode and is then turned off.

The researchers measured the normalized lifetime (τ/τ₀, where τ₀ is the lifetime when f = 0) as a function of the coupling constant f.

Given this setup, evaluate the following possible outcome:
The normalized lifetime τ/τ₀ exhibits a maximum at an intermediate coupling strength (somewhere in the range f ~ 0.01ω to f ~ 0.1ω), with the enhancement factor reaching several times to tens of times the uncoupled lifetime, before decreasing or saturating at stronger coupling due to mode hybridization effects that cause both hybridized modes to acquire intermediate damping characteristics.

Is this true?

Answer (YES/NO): YES